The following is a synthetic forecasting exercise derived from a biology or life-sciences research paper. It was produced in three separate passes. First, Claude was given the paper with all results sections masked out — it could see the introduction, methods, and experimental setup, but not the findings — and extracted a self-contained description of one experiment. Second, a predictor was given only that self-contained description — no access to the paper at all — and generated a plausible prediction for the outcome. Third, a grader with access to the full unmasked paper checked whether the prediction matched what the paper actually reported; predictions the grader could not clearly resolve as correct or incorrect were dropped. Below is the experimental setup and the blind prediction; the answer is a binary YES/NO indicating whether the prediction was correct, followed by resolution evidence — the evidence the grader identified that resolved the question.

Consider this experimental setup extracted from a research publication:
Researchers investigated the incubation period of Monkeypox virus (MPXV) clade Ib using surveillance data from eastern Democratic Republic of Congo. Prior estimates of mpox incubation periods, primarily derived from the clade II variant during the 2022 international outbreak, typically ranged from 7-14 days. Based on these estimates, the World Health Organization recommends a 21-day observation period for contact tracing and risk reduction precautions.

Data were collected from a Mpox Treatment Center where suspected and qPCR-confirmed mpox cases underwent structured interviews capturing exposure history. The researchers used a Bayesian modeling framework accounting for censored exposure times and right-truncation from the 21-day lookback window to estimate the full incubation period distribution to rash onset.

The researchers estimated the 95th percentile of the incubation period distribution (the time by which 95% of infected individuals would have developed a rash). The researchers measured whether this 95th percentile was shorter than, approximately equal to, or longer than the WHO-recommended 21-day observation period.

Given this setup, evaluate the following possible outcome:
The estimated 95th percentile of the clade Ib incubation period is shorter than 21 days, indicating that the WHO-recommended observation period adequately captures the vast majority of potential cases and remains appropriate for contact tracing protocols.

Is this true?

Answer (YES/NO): NO